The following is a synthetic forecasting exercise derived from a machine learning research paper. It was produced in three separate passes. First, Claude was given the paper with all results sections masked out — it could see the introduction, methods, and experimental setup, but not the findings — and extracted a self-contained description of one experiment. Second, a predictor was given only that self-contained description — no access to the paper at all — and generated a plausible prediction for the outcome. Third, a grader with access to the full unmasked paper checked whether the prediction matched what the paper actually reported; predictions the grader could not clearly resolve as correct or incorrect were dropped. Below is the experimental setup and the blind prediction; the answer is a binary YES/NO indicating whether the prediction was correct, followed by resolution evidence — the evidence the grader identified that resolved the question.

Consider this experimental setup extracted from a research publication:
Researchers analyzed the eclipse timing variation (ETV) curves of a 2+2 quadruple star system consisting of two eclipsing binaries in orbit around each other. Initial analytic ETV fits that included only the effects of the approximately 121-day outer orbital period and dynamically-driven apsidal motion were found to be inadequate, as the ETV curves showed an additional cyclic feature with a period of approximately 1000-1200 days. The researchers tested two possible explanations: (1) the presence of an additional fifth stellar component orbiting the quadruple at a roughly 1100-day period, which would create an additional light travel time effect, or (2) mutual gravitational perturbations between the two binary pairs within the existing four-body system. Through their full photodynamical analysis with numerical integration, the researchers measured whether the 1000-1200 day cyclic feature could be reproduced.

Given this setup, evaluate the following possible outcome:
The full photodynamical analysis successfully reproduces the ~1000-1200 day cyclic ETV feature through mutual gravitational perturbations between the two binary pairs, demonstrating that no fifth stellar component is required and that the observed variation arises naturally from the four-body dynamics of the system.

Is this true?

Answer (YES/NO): YES